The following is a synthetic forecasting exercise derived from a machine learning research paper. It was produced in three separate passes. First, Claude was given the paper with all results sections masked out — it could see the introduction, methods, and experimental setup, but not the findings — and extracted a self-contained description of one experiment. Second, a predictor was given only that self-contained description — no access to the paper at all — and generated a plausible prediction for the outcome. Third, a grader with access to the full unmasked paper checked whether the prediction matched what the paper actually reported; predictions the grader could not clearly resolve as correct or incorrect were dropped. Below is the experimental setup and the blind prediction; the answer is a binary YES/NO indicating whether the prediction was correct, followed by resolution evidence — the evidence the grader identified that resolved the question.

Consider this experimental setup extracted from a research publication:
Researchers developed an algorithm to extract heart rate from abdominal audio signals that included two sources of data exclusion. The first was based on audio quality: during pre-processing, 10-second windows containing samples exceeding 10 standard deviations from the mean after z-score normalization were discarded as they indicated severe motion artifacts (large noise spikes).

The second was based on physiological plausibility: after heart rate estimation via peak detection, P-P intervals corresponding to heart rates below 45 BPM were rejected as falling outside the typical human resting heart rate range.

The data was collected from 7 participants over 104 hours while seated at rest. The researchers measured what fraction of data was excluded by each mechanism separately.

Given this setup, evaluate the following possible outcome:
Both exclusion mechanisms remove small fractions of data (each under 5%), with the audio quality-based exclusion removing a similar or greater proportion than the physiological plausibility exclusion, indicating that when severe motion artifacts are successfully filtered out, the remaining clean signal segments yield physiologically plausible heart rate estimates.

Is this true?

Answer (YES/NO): NO